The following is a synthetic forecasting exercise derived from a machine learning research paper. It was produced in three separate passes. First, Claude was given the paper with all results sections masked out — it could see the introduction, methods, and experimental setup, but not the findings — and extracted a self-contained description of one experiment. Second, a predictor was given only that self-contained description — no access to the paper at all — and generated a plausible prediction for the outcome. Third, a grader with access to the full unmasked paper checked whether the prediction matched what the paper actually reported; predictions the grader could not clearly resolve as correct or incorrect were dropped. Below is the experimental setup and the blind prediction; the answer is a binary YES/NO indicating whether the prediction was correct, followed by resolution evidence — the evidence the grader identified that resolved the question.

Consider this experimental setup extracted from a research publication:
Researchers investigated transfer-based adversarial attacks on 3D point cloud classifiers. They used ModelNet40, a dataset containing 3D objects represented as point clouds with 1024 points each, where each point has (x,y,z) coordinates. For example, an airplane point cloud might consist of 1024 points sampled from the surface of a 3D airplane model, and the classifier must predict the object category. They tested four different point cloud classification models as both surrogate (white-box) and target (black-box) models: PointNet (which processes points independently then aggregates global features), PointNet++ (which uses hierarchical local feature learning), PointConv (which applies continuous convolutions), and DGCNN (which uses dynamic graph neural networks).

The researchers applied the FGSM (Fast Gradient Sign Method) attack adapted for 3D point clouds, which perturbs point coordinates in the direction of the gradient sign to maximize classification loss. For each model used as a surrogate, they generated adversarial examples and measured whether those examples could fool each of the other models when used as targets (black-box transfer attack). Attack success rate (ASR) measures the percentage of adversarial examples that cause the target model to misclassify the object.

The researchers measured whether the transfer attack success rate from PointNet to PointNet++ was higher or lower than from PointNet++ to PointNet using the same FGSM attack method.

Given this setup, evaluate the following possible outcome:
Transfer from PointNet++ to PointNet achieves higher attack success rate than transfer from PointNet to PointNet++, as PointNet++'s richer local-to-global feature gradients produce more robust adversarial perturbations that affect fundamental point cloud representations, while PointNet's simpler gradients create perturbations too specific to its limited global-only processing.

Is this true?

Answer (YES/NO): NO